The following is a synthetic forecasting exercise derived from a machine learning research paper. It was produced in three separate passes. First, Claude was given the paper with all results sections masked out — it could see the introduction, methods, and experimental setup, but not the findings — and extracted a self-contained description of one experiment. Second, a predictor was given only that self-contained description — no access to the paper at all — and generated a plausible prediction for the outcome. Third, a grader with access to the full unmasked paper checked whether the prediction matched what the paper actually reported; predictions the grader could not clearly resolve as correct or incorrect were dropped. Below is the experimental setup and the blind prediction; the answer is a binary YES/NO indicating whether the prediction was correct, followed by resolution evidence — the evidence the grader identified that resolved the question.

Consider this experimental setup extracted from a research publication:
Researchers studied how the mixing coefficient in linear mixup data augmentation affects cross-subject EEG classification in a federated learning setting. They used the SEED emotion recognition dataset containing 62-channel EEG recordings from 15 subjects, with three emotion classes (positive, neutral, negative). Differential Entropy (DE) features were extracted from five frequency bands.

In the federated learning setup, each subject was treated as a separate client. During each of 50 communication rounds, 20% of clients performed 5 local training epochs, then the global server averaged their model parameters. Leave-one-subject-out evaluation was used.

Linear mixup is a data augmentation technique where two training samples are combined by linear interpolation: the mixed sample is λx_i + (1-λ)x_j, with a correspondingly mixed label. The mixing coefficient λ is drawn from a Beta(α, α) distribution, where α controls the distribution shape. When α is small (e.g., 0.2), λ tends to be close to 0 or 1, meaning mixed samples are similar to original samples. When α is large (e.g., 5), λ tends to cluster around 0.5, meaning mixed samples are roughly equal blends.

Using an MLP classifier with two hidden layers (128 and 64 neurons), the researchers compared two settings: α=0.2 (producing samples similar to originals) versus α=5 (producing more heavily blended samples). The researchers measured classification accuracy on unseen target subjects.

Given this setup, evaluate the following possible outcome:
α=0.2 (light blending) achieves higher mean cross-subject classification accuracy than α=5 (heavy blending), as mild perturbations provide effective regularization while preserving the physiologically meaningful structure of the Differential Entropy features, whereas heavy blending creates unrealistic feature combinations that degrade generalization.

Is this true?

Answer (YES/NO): NO